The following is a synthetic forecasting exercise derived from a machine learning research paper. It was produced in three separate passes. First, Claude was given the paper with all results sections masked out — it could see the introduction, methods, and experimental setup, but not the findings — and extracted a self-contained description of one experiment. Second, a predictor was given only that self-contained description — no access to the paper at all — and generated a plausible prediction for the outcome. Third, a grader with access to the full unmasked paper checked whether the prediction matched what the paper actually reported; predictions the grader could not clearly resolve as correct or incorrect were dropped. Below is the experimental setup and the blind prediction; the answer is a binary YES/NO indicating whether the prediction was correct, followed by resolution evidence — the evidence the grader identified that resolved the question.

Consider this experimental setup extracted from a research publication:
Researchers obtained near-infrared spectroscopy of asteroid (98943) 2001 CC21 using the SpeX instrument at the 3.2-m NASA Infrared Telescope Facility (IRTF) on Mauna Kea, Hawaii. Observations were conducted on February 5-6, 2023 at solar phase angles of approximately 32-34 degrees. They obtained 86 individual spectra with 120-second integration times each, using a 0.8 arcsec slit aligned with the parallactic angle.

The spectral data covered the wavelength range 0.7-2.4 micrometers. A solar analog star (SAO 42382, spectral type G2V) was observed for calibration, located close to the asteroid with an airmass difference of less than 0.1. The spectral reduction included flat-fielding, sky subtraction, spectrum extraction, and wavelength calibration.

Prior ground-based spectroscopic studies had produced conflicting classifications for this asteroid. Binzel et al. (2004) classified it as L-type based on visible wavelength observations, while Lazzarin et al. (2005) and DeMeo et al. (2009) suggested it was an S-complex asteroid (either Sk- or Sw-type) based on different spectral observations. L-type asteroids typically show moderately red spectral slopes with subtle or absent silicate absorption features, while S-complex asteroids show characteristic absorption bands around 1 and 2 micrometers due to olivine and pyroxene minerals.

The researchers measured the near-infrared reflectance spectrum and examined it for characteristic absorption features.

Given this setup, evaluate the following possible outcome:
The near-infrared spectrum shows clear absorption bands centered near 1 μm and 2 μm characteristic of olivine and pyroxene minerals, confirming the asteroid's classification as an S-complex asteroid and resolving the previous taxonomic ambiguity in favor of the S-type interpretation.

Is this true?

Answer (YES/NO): YES